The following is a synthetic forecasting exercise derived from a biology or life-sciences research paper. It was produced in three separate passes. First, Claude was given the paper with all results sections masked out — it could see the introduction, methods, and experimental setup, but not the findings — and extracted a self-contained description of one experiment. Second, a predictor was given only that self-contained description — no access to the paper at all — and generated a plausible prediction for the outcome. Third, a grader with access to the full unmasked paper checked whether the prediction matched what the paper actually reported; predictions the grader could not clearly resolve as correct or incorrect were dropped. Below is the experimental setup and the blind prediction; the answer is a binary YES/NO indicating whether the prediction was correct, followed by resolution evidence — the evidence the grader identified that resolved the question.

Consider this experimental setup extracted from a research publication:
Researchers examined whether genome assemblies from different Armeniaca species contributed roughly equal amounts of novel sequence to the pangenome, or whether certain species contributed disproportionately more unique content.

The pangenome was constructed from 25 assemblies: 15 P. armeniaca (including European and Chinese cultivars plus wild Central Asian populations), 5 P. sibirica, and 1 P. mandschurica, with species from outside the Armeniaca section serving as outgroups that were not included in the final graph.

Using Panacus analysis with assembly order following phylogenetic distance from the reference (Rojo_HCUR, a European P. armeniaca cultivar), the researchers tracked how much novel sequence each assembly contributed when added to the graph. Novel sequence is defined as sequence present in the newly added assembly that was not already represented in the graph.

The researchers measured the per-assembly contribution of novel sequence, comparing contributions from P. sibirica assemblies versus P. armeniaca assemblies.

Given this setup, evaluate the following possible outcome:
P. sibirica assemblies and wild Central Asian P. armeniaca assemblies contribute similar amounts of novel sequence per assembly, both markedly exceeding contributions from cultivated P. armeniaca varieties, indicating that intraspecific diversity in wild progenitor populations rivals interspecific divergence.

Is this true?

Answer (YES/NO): NO